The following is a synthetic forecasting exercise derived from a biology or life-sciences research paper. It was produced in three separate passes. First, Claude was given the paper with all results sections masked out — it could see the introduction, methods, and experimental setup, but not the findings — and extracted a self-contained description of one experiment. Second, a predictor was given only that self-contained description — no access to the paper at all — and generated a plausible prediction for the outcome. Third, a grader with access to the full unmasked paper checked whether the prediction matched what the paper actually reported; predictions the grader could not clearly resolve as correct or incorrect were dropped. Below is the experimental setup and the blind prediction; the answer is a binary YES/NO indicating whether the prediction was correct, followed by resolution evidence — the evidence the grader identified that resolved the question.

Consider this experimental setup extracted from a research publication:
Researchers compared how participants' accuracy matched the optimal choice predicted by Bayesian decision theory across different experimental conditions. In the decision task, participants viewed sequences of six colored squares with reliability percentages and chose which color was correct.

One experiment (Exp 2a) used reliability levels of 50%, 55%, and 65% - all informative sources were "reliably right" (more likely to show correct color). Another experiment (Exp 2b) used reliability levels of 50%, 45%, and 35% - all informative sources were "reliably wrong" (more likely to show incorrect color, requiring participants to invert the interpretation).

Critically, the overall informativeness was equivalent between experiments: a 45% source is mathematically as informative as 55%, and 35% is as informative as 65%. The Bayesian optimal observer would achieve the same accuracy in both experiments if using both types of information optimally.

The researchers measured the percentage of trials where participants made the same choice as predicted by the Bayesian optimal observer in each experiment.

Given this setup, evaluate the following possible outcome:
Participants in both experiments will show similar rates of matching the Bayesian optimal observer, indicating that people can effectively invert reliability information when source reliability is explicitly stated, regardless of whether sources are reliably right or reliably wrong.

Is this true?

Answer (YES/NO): NO